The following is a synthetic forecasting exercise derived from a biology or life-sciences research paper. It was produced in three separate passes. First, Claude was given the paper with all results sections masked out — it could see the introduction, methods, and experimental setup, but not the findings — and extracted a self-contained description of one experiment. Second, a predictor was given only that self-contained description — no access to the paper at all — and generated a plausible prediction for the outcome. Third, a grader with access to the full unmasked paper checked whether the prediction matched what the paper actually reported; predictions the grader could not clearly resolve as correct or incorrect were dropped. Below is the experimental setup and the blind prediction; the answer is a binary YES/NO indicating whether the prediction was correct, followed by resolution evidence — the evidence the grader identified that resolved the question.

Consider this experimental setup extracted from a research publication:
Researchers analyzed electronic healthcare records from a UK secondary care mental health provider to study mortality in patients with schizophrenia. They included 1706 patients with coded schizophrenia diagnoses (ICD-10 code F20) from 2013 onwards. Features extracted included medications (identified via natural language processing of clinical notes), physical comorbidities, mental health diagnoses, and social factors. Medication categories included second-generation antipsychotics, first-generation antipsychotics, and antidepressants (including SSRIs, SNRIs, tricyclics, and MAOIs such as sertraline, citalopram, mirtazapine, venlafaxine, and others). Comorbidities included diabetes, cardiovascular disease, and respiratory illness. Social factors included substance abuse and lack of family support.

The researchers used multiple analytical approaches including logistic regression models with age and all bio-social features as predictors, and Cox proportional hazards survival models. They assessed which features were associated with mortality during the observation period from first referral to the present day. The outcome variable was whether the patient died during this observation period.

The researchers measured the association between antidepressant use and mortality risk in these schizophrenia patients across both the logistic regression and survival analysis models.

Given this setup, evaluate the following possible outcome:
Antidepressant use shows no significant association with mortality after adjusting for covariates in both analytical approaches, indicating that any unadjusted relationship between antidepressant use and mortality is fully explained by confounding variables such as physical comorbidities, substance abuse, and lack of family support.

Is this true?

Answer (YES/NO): NO